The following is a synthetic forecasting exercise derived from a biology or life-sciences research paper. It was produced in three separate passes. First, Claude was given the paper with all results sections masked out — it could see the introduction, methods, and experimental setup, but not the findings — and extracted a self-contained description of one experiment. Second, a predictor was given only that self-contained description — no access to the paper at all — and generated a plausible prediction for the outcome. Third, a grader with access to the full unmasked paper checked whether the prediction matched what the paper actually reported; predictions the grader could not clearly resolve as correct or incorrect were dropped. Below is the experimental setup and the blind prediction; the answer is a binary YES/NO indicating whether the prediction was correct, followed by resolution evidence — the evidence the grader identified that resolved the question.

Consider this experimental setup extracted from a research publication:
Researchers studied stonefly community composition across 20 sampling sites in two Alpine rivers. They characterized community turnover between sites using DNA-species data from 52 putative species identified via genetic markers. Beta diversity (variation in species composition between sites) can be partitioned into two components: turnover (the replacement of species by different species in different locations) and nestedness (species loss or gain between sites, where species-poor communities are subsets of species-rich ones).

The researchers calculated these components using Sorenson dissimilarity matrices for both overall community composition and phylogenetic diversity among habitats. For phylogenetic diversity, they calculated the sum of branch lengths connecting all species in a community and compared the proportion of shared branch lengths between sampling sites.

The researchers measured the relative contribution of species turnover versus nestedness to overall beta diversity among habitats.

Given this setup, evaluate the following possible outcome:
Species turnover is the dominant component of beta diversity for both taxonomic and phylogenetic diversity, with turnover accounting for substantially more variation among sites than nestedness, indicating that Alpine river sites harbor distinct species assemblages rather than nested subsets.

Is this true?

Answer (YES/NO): YES